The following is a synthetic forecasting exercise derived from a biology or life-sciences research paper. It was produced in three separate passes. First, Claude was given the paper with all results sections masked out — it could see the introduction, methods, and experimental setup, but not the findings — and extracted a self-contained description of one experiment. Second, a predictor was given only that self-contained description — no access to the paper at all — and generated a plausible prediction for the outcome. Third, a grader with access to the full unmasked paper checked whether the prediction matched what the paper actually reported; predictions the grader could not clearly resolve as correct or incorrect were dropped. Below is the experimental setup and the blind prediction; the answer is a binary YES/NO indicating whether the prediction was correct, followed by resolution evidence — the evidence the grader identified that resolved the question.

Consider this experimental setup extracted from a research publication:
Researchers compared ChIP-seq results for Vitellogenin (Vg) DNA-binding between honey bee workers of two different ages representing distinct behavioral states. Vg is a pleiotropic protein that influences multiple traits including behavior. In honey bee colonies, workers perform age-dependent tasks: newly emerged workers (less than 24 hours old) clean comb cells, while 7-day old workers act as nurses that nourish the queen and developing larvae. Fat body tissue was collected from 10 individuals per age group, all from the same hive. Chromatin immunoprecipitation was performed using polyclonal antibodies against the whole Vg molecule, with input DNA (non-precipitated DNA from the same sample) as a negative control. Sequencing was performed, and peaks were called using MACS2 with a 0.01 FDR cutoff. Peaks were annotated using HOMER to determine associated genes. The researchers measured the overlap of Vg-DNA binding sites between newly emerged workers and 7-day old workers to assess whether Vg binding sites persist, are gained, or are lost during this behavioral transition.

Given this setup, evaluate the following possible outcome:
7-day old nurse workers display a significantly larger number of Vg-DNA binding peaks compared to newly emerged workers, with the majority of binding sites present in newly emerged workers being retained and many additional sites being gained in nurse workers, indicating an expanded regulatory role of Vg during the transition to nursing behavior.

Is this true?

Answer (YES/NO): YES